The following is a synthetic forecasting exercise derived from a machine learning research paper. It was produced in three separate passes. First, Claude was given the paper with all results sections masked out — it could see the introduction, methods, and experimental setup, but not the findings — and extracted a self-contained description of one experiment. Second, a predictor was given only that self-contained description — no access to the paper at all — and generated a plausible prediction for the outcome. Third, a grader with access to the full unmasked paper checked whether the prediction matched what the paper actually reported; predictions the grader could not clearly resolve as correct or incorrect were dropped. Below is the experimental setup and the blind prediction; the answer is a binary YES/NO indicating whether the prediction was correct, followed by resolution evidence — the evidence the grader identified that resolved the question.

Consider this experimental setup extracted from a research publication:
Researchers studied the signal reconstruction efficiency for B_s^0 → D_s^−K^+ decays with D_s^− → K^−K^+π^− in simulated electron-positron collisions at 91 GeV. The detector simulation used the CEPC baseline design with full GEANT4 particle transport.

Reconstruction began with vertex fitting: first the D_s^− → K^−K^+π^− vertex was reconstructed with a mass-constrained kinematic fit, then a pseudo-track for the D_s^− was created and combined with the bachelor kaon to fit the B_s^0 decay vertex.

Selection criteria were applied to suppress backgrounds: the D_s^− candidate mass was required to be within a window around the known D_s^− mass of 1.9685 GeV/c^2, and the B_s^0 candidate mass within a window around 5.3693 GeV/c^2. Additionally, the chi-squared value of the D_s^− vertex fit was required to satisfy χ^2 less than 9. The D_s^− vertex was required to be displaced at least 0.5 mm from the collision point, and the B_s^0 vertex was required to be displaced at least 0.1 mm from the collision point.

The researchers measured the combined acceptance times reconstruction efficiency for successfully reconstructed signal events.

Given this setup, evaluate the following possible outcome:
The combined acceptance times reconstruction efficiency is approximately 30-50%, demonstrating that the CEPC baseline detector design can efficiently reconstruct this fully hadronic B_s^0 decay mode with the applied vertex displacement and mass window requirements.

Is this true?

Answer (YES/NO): NO